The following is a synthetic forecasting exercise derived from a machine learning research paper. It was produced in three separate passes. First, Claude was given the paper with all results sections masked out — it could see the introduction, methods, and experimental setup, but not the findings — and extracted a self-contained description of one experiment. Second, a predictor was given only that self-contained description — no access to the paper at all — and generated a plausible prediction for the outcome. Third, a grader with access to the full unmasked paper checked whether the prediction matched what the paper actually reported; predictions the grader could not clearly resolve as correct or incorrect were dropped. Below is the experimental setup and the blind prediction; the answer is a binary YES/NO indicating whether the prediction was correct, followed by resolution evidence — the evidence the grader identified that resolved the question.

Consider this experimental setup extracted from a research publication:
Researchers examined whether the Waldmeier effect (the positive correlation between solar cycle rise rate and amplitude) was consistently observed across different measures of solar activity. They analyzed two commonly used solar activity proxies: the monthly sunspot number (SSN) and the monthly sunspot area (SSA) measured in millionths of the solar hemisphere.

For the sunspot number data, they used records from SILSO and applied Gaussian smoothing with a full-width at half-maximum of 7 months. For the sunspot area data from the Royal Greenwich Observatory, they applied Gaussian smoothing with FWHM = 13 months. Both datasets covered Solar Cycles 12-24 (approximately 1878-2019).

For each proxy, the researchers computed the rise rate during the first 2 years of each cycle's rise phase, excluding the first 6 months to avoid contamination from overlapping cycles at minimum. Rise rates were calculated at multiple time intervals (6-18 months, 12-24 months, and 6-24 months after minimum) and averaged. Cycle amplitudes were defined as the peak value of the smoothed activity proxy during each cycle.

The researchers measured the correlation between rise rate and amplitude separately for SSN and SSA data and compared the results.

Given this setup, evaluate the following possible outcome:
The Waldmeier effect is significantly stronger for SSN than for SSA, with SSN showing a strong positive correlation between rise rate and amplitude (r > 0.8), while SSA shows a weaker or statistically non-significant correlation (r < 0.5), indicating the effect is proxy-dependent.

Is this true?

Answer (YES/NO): NO